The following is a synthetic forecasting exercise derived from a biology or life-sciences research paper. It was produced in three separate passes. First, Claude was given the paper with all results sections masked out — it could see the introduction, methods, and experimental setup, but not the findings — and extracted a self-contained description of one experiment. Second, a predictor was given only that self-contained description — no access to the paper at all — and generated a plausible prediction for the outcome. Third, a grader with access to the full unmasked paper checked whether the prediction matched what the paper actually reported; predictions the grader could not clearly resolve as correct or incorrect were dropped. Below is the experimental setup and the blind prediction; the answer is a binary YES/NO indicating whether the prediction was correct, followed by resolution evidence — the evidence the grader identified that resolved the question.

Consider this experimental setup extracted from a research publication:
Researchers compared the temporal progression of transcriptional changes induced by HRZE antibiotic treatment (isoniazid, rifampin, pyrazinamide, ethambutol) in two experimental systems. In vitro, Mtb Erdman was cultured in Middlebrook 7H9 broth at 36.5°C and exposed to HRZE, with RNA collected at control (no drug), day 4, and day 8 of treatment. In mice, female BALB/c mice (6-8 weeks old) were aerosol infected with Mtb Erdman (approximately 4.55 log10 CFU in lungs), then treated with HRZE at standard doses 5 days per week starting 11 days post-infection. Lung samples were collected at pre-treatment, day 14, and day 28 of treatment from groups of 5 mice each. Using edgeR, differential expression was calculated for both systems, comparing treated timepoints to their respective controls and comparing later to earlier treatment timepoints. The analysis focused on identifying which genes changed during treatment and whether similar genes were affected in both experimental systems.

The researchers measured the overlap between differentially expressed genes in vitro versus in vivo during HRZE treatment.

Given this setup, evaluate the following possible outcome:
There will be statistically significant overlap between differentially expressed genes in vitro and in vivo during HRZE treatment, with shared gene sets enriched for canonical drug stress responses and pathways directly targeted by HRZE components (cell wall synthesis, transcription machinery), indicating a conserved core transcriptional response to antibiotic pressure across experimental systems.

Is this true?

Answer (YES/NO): NO